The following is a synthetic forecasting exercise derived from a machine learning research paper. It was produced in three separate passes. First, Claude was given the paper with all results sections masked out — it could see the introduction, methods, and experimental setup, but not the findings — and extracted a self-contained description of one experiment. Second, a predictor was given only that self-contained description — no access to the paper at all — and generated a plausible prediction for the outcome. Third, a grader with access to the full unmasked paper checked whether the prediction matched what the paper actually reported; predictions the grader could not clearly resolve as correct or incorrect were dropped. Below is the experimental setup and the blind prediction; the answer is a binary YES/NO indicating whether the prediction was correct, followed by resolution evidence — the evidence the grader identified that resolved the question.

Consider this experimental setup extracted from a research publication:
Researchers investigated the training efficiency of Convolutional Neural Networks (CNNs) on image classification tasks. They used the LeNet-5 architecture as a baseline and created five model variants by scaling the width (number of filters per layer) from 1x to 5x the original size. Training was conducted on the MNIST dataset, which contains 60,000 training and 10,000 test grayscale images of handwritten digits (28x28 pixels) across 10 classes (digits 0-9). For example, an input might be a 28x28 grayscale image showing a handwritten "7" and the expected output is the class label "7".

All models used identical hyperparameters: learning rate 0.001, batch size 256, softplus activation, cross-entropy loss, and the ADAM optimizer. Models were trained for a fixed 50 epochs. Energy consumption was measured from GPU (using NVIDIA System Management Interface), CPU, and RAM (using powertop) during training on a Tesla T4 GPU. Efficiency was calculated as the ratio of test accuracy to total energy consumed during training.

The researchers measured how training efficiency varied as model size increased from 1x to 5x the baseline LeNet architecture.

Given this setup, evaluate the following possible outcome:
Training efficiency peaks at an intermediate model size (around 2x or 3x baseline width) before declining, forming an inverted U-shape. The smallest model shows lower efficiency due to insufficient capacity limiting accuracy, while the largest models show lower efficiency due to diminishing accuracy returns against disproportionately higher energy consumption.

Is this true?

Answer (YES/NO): NO